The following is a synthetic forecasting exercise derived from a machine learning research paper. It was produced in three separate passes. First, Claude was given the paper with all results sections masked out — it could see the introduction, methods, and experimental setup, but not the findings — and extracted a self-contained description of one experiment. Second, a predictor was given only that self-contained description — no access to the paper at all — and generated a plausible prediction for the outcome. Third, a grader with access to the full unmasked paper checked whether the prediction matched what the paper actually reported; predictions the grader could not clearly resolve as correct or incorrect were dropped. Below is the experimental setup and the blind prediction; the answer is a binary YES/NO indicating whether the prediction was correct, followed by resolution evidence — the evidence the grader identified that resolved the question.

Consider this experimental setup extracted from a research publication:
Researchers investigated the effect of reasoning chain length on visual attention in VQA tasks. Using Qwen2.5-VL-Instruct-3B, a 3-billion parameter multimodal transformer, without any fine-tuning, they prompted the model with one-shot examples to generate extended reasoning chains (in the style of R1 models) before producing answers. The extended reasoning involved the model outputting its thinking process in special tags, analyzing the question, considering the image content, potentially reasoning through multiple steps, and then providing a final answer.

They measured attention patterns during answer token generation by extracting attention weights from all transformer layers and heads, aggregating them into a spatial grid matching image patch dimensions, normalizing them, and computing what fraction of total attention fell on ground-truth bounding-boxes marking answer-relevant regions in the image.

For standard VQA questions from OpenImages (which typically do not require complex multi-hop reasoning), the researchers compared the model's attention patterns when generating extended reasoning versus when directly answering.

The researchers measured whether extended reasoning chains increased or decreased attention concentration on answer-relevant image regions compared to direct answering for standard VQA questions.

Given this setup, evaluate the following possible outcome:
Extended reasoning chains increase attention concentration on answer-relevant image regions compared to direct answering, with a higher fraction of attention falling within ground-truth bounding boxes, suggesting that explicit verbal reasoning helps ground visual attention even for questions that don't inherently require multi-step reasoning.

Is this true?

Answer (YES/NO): NO